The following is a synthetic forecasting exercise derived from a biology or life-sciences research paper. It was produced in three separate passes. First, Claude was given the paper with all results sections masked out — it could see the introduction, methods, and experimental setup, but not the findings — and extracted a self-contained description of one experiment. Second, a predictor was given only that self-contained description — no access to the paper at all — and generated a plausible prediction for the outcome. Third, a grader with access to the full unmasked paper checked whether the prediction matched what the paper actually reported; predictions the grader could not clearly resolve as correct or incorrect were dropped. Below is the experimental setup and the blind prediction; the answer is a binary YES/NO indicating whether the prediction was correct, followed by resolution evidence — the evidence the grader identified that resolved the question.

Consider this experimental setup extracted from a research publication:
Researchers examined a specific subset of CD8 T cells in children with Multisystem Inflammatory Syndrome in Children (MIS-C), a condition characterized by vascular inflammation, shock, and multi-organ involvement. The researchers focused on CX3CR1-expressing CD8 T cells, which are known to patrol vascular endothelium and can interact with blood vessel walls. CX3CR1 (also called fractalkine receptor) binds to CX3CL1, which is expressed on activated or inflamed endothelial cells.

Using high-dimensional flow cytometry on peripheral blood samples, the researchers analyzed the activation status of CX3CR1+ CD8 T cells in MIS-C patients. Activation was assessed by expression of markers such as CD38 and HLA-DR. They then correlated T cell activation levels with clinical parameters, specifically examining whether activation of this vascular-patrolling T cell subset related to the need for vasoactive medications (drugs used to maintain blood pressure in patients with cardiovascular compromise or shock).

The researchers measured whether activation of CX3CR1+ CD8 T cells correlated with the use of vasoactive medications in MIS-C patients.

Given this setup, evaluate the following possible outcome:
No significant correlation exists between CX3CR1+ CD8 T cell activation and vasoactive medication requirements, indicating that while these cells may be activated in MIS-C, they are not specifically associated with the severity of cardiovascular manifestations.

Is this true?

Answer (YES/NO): NO